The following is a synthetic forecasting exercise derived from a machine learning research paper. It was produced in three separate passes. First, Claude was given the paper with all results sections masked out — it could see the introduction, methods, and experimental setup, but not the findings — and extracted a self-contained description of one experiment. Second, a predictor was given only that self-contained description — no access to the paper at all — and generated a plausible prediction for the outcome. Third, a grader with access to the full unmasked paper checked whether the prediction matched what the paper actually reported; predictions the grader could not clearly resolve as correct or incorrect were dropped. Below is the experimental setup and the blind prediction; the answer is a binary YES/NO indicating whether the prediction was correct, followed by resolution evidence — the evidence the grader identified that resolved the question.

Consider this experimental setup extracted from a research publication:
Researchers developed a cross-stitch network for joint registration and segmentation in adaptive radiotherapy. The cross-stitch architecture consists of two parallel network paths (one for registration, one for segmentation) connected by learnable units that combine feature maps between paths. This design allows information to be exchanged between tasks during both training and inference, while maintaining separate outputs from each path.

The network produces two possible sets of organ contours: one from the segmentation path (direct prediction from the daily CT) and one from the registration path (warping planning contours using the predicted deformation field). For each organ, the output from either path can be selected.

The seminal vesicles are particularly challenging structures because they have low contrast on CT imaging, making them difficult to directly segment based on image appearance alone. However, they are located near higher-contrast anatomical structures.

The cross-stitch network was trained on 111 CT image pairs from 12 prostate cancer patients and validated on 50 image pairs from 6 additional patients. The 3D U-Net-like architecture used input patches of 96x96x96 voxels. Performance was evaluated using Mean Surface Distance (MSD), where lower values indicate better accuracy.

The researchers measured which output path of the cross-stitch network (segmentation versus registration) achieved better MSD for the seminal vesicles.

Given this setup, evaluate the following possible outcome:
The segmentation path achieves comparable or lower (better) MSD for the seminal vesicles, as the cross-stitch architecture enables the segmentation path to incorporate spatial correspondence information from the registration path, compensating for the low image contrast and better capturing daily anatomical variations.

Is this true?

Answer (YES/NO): NO